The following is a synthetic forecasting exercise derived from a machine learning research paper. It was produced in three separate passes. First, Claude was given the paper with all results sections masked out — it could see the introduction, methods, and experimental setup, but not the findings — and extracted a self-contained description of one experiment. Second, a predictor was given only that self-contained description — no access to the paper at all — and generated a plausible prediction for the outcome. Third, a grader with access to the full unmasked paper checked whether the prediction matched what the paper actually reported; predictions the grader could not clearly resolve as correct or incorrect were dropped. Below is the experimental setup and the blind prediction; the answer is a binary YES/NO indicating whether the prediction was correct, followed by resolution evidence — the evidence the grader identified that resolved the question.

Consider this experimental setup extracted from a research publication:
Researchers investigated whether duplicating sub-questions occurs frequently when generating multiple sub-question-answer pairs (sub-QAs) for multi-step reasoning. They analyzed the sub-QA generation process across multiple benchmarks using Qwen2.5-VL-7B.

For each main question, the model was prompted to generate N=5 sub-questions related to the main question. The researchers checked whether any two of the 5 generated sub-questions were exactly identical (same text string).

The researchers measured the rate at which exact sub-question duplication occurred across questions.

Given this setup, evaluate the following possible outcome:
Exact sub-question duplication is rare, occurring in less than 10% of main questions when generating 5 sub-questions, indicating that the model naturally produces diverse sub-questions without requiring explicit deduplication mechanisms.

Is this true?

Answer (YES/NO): YES